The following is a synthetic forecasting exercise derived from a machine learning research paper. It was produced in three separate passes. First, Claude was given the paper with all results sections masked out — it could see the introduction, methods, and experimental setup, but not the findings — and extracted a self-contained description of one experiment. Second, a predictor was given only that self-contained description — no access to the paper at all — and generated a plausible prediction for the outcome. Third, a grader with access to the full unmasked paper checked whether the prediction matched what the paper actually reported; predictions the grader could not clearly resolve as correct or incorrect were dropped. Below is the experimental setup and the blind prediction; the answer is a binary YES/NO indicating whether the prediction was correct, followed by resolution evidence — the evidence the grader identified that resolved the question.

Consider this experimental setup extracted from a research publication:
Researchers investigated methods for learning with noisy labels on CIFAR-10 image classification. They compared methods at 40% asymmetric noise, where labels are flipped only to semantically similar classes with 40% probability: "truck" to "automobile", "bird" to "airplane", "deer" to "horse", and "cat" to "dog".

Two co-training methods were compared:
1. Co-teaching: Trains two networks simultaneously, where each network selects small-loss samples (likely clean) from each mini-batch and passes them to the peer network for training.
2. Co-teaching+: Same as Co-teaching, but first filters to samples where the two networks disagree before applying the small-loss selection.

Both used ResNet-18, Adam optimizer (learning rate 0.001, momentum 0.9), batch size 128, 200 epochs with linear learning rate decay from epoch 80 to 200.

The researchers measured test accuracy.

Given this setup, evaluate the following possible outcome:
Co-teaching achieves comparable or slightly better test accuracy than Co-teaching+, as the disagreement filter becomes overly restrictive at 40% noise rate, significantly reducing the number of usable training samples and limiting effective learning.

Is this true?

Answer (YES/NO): NO